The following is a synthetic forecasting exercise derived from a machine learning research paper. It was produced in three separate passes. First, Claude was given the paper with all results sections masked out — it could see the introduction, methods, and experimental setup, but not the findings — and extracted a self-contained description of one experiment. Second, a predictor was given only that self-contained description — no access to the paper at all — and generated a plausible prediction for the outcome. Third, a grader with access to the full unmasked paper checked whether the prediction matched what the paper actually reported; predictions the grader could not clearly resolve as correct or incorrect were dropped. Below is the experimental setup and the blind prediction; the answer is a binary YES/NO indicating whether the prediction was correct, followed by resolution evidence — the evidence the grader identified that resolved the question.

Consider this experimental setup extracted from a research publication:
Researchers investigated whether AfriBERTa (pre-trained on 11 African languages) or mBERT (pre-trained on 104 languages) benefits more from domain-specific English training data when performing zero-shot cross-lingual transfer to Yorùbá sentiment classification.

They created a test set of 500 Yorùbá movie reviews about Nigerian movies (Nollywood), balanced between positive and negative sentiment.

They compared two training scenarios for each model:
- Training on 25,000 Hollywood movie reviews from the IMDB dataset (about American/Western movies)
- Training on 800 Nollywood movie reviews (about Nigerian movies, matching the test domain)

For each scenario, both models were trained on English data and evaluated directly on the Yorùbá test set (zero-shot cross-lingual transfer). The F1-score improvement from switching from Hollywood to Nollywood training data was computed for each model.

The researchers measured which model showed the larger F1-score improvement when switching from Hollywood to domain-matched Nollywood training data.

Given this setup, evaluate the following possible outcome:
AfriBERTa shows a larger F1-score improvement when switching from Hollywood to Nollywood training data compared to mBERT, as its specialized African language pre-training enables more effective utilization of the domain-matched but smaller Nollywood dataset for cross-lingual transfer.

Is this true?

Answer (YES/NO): YES